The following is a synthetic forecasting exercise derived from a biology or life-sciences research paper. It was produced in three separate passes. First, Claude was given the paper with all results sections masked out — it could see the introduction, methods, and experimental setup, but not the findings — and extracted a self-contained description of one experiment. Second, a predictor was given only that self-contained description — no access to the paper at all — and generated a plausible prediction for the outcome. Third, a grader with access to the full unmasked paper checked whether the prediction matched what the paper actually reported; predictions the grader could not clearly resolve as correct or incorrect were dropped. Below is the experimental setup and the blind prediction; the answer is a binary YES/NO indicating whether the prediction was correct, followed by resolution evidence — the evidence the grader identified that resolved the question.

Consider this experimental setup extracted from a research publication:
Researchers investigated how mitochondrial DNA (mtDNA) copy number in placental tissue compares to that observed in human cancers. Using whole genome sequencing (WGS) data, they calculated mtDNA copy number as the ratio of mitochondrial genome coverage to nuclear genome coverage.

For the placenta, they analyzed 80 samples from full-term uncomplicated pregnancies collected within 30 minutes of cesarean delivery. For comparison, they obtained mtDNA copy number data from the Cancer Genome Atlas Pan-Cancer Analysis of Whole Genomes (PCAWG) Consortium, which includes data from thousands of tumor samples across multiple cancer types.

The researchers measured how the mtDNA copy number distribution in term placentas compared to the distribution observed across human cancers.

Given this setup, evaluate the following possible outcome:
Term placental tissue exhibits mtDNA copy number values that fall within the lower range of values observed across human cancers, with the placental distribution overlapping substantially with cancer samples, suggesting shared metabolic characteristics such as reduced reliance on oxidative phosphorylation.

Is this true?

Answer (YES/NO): NO